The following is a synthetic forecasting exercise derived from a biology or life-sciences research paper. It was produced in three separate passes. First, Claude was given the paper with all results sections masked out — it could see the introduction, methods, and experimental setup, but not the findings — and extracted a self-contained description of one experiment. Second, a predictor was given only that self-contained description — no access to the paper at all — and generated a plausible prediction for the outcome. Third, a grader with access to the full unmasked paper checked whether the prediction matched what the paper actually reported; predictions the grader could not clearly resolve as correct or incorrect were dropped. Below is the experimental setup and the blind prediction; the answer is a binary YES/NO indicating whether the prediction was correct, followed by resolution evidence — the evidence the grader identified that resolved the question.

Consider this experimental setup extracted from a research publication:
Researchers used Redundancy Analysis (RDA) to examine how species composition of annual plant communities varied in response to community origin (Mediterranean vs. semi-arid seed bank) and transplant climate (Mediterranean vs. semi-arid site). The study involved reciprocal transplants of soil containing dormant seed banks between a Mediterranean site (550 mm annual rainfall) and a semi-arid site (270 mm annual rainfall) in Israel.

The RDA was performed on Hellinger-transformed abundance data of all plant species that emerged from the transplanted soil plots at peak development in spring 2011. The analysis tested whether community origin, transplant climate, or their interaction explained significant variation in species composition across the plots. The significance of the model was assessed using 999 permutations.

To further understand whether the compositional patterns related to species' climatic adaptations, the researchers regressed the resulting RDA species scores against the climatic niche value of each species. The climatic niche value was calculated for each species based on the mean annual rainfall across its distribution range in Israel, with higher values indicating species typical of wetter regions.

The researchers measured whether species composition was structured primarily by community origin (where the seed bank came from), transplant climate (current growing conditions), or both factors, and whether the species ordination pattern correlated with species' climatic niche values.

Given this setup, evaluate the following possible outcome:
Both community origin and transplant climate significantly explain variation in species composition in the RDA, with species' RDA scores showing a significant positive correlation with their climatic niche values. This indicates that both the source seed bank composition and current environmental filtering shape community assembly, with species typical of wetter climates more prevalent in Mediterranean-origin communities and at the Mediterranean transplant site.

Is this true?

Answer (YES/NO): YES